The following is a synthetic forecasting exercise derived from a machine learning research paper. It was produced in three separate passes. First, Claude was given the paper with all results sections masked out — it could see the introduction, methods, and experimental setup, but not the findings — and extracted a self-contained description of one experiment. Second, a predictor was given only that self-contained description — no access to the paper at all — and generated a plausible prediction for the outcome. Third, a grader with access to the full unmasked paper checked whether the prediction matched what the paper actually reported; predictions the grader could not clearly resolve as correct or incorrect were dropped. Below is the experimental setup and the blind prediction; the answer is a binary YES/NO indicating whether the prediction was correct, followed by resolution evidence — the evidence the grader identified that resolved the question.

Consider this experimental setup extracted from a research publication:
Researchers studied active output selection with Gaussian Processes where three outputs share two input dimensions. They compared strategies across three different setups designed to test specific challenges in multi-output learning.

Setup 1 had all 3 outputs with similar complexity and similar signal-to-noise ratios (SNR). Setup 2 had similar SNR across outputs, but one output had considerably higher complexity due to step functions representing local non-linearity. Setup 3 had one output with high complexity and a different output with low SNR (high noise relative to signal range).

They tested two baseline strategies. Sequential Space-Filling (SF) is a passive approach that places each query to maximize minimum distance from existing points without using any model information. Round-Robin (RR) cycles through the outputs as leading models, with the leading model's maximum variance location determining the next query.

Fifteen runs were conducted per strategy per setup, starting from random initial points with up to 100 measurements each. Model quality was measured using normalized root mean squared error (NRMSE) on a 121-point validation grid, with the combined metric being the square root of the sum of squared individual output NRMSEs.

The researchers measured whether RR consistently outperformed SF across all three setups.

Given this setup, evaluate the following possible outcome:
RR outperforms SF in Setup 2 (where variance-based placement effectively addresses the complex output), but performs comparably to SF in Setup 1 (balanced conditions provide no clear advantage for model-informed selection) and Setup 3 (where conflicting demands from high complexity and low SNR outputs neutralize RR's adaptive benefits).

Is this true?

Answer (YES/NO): NO